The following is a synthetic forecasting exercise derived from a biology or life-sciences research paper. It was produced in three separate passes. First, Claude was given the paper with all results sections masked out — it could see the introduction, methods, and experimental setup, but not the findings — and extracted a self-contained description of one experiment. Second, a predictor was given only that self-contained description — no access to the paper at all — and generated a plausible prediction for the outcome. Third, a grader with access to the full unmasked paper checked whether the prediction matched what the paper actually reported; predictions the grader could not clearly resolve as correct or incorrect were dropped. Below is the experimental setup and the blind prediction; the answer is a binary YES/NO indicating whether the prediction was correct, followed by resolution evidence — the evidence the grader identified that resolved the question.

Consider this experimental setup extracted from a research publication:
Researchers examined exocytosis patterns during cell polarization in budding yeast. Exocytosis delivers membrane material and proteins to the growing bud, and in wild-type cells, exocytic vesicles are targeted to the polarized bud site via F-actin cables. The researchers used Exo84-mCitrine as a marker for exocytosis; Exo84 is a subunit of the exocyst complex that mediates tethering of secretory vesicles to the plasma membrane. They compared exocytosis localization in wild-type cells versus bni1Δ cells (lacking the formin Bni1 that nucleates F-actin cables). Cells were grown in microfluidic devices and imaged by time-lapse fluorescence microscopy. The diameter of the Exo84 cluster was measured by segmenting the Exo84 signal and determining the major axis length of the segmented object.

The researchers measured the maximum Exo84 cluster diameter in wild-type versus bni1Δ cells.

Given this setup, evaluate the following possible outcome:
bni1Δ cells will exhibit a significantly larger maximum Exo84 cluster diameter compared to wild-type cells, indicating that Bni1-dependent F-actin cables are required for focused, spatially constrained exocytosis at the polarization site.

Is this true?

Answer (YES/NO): YES